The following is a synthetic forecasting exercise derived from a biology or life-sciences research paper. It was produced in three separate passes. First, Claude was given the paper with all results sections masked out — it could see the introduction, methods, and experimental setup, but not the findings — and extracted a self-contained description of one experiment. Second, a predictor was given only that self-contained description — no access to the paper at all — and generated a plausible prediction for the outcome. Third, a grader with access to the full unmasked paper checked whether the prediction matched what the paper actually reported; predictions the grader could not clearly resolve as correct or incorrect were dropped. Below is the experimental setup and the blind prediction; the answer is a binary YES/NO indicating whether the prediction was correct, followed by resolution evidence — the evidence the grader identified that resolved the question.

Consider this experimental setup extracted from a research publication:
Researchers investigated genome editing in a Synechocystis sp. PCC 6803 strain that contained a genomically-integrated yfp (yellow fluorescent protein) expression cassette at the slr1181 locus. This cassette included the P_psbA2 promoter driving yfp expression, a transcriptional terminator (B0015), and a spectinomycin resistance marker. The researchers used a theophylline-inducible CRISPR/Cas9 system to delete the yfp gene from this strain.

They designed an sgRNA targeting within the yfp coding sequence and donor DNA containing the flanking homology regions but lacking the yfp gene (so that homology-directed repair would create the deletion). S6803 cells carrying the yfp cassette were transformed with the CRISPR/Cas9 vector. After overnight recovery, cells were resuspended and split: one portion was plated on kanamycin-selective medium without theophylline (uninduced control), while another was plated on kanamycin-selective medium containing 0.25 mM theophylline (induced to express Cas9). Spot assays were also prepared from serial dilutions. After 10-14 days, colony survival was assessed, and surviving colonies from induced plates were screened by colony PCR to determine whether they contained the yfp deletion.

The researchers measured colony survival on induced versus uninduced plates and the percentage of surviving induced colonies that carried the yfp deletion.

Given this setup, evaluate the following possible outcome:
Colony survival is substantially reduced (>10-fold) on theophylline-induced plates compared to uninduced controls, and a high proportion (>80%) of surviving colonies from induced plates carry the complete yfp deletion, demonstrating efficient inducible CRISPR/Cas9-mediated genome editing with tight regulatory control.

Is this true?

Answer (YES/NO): NO